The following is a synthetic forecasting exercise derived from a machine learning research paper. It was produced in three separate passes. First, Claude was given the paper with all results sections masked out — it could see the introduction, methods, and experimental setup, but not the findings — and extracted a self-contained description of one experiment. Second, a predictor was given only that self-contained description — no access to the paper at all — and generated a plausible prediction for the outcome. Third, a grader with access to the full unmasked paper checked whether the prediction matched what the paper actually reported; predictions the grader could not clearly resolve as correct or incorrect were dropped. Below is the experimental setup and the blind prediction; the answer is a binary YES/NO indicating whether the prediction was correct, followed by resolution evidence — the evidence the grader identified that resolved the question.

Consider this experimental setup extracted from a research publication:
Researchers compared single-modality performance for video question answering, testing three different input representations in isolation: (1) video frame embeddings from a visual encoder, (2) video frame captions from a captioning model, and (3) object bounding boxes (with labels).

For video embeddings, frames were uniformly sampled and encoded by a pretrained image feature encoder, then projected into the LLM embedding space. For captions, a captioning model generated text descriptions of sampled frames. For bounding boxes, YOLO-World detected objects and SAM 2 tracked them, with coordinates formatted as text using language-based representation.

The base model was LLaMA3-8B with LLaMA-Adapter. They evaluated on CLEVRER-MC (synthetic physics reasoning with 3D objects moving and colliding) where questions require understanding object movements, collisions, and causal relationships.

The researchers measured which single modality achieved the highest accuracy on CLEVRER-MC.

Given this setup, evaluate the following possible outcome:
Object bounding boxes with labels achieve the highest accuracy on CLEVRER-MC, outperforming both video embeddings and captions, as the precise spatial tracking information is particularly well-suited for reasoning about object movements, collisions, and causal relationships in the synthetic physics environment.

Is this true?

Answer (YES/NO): YES